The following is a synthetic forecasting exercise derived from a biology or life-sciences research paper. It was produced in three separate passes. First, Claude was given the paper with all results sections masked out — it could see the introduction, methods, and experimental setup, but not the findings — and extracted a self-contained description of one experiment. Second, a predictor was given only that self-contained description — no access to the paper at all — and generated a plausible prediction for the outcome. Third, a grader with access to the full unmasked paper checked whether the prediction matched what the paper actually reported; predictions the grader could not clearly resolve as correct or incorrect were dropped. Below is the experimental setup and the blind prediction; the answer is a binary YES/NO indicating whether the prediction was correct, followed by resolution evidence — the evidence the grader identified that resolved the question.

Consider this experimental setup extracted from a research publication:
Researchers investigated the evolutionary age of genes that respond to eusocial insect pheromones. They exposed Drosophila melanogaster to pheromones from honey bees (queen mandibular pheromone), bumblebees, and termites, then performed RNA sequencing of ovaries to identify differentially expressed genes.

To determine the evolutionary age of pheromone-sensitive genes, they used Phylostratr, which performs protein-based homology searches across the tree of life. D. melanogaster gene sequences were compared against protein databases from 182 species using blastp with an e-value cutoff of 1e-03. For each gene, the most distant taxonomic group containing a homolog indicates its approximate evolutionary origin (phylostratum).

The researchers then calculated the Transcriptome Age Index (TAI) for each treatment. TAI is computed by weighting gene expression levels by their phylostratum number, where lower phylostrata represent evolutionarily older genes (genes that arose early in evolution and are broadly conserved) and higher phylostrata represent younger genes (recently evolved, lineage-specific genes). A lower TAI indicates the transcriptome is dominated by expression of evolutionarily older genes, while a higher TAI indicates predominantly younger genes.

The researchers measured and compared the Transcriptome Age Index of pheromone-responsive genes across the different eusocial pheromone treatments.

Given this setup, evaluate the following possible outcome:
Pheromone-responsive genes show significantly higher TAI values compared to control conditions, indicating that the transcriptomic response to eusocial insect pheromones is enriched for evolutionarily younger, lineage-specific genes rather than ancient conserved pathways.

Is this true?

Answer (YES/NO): NO